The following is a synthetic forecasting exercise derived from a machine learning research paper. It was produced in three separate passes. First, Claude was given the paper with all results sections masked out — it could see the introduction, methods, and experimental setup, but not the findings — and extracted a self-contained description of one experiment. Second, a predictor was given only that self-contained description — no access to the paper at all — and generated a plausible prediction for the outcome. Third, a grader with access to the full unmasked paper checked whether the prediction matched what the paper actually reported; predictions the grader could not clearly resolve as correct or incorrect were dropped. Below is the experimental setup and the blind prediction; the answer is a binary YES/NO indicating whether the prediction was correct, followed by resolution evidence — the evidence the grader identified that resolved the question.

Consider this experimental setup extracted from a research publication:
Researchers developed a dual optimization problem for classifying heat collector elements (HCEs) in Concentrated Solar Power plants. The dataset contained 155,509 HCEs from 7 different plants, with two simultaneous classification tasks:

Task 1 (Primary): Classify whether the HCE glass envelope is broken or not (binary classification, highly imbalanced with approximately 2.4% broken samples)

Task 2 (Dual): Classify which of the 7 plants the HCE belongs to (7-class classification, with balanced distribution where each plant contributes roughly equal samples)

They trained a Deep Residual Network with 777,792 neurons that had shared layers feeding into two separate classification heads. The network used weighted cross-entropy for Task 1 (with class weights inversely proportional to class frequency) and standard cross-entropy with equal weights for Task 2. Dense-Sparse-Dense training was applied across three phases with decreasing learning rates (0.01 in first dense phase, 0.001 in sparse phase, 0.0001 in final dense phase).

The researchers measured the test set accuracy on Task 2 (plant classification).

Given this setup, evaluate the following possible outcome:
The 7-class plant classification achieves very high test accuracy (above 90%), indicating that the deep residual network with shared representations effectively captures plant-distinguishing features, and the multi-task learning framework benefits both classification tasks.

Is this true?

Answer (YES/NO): YES